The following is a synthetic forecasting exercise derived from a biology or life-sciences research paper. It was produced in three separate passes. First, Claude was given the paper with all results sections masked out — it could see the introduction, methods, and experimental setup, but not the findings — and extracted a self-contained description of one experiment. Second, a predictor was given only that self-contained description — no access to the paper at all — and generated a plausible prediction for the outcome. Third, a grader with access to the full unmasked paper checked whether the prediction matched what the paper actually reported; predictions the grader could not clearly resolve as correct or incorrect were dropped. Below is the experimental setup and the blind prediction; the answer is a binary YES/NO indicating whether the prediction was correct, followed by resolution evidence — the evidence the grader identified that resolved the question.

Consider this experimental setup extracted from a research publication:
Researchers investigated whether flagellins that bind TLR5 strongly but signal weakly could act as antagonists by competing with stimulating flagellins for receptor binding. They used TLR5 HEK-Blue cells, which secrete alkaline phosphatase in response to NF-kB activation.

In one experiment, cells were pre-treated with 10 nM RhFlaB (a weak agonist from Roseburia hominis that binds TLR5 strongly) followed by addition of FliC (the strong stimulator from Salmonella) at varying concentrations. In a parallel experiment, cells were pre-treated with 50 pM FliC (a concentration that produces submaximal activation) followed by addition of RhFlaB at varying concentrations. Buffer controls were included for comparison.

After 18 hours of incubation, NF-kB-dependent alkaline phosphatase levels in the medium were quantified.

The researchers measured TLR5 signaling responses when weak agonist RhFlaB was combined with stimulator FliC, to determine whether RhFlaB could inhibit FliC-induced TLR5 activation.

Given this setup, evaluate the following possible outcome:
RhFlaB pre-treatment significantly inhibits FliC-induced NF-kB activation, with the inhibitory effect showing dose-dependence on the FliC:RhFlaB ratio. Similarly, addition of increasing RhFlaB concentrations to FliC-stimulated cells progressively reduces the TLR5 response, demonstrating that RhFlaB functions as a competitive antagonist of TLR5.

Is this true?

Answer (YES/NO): NO